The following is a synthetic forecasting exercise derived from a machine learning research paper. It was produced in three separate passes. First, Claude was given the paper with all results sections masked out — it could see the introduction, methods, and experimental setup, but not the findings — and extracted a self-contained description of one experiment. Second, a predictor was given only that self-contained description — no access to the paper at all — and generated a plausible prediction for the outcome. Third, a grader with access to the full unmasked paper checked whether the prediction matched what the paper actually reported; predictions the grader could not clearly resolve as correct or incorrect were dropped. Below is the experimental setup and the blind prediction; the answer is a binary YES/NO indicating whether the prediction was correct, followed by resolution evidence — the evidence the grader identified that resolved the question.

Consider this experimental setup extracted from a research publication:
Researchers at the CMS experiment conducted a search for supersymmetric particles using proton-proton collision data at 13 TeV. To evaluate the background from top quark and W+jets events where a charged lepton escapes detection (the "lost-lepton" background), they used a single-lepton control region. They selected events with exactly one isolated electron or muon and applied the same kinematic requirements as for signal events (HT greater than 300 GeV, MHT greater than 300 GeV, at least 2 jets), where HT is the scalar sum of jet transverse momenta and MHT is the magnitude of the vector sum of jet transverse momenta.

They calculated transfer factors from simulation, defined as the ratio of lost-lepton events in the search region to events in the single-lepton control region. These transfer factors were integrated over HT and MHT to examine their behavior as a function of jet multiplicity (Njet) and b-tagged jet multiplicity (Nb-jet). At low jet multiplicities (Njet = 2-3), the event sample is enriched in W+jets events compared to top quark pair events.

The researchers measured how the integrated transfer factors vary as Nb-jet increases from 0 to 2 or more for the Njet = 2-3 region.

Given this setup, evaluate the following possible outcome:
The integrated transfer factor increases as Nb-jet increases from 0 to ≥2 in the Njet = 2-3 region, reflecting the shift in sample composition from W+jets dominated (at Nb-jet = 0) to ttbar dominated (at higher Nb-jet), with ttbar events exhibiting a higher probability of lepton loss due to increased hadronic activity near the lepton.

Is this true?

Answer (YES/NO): YES